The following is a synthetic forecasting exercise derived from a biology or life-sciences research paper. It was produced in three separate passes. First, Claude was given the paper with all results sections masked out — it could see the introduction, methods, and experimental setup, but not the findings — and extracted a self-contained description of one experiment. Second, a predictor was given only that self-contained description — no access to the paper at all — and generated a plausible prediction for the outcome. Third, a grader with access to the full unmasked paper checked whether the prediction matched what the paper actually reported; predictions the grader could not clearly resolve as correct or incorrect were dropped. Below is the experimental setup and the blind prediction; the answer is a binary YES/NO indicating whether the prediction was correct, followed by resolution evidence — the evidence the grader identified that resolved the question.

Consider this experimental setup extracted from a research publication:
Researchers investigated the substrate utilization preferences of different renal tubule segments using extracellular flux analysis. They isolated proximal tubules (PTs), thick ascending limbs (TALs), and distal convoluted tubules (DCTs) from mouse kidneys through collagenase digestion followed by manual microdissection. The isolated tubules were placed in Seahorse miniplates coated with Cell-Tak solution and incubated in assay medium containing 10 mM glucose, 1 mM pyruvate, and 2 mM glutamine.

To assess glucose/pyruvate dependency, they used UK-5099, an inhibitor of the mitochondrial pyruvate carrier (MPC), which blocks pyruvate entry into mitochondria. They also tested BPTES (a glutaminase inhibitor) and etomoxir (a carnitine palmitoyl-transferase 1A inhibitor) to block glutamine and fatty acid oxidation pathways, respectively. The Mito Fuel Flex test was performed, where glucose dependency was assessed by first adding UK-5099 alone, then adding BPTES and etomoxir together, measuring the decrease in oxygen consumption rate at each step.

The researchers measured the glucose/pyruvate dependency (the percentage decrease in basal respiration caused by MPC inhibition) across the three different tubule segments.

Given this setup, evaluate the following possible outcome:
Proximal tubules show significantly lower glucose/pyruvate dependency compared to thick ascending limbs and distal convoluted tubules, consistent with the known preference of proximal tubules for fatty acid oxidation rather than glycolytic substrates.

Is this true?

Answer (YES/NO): YES